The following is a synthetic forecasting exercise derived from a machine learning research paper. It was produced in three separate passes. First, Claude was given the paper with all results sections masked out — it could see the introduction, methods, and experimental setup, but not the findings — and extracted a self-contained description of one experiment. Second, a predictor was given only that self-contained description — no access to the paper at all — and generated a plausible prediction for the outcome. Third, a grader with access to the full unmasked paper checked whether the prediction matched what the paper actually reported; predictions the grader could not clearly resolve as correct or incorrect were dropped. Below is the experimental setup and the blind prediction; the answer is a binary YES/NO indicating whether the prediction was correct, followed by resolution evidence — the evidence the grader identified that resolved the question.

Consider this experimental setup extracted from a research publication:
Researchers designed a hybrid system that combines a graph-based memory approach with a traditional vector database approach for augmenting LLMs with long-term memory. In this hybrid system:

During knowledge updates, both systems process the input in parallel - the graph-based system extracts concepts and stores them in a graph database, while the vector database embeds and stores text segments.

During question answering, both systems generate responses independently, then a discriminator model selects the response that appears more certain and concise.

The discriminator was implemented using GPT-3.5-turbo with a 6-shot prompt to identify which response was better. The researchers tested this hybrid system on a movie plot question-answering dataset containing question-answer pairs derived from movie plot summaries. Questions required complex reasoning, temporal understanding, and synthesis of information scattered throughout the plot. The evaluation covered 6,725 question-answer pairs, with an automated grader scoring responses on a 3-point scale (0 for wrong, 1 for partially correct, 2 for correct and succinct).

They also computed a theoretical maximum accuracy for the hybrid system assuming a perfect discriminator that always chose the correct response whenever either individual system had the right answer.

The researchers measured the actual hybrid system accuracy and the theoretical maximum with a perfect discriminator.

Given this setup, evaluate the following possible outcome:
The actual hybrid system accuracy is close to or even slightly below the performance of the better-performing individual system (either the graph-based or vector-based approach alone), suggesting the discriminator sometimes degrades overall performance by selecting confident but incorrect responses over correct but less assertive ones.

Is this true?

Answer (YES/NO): YES